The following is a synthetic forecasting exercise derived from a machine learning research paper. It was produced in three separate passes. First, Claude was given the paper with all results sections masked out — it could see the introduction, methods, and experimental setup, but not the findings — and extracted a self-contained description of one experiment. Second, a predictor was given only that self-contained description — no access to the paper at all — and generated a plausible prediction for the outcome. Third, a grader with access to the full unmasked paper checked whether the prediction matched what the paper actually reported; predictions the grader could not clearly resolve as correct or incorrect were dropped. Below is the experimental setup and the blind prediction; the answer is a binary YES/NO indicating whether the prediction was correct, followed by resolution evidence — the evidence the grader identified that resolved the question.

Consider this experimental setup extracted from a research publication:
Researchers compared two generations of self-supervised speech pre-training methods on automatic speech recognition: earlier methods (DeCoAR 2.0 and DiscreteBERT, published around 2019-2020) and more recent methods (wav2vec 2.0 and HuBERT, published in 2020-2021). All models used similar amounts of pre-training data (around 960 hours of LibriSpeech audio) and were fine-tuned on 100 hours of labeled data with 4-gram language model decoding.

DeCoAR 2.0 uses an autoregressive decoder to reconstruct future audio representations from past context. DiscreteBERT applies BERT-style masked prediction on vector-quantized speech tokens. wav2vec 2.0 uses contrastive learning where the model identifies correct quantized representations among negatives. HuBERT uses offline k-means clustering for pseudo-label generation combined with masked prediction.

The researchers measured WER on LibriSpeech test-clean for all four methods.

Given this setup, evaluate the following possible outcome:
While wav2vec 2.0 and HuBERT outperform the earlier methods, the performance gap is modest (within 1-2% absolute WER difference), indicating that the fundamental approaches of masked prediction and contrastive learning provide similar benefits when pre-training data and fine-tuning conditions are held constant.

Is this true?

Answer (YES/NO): YES